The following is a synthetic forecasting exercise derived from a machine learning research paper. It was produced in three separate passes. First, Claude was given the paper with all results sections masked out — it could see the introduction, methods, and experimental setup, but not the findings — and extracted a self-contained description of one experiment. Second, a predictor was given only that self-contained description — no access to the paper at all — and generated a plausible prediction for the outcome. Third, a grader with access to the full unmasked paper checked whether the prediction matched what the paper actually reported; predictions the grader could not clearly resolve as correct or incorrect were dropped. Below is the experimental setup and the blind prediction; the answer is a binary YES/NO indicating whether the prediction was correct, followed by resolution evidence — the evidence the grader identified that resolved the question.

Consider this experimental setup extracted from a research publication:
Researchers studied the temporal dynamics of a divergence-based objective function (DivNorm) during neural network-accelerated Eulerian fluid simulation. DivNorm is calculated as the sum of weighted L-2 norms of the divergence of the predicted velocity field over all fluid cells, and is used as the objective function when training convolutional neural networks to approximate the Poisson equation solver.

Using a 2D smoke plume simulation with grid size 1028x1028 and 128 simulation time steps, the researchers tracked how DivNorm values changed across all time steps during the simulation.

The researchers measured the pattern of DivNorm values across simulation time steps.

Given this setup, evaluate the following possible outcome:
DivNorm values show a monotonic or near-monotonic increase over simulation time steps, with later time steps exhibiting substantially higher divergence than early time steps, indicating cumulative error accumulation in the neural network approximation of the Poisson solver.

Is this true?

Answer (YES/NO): NO